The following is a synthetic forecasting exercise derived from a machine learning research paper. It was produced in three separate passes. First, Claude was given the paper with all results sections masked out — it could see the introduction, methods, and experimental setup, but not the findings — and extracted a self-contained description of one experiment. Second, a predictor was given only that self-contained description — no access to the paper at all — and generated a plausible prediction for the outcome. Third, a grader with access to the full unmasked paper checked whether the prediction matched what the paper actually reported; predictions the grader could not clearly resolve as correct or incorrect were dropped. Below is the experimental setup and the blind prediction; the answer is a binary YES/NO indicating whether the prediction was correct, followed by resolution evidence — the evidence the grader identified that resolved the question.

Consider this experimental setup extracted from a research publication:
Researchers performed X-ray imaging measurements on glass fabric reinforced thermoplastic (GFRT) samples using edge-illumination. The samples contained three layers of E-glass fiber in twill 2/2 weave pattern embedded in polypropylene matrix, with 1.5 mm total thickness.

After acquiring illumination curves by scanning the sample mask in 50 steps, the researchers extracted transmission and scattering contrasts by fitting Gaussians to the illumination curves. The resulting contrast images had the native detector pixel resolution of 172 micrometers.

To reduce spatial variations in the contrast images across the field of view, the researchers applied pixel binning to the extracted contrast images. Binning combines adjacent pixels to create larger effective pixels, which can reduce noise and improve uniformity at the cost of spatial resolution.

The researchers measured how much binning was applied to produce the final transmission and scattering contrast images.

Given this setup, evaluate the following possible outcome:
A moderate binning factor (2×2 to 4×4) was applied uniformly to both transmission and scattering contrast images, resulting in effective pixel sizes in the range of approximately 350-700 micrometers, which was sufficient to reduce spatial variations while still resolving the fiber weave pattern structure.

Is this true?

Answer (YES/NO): YES